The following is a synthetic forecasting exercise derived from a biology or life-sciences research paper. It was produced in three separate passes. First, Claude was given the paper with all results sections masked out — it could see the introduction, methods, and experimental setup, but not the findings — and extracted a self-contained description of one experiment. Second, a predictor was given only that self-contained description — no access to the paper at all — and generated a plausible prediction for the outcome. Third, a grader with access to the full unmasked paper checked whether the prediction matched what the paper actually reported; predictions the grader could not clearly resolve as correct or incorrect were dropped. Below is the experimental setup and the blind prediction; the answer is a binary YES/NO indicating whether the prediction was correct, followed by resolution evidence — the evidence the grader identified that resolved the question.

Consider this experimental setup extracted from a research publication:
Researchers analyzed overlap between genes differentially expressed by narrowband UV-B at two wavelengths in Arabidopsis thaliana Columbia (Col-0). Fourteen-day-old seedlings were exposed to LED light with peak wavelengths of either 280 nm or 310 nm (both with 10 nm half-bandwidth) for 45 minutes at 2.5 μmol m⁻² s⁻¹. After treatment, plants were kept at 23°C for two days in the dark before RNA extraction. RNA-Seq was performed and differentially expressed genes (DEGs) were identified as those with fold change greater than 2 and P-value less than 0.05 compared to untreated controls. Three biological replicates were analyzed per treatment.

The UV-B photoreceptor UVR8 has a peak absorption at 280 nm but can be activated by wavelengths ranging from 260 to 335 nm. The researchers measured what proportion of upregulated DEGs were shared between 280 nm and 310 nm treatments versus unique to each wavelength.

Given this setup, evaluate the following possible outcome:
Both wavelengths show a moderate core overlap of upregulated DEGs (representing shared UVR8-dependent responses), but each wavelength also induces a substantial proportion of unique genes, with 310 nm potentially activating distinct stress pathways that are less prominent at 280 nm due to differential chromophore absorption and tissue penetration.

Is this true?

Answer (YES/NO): NO